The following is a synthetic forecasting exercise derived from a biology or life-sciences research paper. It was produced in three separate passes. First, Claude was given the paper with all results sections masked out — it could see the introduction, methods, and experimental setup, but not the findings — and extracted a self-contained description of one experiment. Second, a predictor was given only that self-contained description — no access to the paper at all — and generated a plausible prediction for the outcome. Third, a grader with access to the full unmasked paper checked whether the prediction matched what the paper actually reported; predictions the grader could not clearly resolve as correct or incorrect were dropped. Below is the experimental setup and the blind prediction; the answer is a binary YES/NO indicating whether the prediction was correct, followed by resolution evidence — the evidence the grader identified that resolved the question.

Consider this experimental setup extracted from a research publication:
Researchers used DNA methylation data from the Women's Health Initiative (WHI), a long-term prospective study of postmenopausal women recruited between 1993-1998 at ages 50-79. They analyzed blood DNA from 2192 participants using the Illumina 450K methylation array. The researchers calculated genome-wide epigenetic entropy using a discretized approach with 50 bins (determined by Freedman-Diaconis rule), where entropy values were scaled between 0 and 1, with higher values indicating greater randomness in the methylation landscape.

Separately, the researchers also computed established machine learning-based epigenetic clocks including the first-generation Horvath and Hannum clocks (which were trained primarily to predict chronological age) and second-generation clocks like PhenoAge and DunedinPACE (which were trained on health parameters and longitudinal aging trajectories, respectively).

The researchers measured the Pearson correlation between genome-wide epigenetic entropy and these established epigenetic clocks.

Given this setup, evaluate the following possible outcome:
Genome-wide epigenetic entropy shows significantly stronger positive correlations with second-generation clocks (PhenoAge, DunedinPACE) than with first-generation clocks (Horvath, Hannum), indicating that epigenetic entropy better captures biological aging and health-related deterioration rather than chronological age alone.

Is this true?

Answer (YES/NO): NO